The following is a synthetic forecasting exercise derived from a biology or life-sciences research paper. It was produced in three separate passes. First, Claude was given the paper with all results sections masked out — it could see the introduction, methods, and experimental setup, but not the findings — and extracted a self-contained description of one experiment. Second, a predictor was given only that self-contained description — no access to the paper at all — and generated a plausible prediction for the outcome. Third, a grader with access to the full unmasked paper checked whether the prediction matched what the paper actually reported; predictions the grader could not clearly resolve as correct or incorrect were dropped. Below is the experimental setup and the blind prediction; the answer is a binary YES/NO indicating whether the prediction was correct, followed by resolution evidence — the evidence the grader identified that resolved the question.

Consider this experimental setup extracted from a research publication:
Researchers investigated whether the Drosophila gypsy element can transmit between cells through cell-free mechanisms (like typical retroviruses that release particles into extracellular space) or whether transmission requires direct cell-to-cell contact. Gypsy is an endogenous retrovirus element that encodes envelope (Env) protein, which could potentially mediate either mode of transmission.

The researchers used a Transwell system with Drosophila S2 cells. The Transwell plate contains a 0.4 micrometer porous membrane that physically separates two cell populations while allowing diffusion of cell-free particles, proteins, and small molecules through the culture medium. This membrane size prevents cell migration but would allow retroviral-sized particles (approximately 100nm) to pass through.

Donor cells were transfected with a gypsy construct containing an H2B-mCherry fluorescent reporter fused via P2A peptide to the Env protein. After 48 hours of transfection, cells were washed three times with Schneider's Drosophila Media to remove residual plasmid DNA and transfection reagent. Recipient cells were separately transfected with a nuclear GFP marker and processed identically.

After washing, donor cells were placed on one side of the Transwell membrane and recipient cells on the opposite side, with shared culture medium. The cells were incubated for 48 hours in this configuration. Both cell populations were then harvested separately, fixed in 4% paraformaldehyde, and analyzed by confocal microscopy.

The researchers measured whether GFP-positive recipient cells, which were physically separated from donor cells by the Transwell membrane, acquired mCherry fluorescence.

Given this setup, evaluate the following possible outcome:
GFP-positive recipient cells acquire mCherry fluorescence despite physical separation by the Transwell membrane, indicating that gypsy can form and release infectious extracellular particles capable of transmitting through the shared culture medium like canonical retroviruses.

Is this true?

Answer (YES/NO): YES